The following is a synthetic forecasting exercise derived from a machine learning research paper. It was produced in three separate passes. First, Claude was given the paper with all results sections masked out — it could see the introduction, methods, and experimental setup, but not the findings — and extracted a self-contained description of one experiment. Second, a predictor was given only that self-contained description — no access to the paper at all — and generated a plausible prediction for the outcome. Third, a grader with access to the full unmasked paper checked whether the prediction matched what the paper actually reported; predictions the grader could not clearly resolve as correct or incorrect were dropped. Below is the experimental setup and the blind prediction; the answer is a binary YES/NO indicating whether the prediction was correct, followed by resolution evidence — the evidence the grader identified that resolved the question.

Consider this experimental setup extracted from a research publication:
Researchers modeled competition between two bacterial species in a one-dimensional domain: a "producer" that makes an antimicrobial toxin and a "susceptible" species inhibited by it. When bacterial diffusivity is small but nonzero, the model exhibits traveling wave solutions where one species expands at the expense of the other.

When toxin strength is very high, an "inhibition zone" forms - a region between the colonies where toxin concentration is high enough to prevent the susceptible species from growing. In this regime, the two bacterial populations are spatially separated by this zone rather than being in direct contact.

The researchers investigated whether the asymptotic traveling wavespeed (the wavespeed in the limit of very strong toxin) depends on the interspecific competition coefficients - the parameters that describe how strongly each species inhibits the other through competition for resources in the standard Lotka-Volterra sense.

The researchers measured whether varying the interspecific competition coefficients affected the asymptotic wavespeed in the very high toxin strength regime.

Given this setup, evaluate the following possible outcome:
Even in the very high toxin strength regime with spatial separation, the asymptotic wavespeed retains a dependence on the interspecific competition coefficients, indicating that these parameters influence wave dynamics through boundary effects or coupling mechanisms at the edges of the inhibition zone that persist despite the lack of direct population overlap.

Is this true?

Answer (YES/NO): NO